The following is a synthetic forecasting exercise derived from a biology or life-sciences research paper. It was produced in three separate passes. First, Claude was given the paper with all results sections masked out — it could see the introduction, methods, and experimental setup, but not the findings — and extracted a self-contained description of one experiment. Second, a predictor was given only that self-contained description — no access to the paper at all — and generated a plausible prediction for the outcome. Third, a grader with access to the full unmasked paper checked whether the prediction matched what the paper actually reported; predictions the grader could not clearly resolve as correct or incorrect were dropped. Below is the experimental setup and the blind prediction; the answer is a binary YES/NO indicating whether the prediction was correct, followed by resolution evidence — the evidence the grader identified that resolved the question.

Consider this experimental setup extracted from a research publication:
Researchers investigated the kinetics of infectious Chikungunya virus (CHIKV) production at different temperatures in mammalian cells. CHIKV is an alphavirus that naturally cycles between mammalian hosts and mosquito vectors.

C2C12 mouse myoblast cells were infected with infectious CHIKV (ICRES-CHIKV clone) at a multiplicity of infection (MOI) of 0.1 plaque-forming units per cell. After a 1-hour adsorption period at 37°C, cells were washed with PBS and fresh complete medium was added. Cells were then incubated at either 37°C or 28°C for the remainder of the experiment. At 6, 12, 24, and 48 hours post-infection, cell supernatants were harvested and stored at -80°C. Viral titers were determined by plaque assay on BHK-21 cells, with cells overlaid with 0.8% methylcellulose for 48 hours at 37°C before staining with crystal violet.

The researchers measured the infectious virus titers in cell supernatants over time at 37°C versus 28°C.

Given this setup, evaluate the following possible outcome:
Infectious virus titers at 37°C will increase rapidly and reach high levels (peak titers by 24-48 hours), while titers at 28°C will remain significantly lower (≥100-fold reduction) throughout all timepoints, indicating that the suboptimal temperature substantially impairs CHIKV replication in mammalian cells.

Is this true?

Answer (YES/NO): NO